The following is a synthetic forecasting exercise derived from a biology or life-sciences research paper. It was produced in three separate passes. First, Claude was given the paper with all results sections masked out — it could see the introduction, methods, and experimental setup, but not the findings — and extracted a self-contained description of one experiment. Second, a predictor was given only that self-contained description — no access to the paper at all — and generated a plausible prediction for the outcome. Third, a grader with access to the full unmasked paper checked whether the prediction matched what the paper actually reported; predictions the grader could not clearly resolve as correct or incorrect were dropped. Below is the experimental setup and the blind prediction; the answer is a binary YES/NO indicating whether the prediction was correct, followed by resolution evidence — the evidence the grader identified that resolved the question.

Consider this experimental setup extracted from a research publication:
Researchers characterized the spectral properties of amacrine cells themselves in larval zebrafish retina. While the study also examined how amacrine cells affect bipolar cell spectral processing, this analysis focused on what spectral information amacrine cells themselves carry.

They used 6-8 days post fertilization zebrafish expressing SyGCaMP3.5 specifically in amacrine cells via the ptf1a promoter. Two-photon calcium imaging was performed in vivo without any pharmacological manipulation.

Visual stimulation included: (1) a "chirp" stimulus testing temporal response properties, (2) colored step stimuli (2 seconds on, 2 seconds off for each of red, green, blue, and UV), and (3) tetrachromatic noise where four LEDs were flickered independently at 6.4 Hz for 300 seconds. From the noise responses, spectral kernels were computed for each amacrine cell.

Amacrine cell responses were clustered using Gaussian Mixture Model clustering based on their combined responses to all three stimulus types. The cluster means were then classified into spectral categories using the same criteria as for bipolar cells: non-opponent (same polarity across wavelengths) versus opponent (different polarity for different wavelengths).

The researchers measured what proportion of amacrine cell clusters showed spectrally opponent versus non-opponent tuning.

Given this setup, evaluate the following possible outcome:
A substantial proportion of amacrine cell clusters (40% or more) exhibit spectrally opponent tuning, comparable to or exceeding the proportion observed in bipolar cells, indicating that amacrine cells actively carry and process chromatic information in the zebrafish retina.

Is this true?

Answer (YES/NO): NO